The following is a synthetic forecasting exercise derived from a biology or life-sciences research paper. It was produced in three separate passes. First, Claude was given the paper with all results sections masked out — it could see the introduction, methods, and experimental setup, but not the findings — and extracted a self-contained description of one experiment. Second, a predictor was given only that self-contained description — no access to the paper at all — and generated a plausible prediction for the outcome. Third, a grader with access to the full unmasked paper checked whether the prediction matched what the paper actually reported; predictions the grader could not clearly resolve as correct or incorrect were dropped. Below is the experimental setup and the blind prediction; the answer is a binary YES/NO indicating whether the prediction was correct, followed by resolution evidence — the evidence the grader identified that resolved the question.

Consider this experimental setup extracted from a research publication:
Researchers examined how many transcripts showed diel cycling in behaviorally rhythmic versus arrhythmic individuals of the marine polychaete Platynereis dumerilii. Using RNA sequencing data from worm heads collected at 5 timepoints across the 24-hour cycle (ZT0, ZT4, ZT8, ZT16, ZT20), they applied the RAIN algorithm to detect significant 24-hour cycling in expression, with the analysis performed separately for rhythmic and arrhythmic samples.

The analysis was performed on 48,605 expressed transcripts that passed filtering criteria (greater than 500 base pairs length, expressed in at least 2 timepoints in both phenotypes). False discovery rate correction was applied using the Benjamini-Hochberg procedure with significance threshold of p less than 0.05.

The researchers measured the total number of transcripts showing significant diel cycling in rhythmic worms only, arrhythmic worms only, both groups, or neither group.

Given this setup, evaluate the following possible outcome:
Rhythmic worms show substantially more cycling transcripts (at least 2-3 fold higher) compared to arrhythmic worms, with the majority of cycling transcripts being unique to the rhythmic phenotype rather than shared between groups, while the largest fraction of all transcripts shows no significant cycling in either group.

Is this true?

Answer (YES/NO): NO